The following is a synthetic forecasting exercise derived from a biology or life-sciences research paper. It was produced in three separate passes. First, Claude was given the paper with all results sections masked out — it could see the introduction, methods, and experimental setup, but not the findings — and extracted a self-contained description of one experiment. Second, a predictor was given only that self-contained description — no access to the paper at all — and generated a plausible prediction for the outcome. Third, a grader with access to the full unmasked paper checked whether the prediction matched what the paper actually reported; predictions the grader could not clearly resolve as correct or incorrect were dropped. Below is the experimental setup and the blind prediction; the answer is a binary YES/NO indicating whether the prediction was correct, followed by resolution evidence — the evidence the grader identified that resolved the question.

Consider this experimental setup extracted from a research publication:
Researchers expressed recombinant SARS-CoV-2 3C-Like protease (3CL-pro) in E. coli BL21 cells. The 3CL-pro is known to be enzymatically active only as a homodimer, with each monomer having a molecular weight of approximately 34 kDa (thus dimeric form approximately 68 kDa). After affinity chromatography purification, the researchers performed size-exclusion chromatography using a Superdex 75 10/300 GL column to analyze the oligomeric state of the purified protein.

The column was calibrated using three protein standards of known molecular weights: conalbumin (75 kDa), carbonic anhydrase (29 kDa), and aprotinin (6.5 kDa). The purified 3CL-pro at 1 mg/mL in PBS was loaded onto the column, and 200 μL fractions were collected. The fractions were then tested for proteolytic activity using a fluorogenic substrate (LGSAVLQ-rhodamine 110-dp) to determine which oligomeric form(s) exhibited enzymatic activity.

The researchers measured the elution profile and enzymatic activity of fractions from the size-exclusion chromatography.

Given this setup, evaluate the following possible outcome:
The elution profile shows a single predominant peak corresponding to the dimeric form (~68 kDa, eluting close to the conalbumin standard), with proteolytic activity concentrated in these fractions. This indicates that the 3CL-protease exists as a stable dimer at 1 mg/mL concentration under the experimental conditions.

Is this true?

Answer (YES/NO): NO